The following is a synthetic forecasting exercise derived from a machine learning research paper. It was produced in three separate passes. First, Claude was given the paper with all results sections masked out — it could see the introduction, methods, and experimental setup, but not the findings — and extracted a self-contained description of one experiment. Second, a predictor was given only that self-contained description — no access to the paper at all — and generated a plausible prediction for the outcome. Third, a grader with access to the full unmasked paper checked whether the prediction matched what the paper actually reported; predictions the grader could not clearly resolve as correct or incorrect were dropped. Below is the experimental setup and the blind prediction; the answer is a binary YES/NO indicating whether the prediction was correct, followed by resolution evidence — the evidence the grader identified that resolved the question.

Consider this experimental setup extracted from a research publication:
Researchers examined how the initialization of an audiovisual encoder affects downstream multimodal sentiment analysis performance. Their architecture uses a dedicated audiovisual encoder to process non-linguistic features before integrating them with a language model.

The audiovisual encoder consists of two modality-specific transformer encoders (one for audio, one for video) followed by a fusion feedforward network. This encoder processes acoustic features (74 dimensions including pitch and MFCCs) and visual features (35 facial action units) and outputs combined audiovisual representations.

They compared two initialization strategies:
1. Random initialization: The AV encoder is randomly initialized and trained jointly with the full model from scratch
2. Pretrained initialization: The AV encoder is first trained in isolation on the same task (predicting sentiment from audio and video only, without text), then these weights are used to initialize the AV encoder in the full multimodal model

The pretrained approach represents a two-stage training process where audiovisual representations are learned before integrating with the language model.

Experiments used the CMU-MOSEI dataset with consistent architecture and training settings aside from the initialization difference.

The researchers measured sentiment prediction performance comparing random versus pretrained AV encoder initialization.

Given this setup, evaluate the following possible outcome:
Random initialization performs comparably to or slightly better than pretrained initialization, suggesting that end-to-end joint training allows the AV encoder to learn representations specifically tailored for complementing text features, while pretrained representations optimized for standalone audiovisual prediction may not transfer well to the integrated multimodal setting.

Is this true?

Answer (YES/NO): NO